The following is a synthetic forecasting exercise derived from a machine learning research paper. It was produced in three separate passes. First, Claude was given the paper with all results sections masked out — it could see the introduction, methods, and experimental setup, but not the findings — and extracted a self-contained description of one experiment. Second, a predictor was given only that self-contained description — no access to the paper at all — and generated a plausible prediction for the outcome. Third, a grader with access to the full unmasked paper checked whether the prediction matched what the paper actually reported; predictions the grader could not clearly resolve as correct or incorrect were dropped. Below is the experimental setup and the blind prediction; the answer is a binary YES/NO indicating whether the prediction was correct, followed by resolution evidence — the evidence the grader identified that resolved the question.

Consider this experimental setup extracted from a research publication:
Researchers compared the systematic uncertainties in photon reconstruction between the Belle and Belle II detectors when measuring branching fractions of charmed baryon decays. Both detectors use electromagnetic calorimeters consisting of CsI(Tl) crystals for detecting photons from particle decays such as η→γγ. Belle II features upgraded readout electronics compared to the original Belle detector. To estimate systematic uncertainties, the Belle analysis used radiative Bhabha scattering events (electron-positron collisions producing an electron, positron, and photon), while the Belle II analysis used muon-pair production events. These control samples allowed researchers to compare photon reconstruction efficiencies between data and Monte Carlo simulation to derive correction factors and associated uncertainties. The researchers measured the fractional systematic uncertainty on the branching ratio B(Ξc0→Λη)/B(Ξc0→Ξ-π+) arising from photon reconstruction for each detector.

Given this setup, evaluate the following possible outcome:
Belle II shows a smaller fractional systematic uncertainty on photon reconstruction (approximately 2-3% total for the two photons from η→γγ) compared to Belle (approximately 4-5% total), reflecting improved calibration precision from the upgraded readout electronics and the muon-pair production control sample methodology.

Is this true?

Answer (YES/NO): NO